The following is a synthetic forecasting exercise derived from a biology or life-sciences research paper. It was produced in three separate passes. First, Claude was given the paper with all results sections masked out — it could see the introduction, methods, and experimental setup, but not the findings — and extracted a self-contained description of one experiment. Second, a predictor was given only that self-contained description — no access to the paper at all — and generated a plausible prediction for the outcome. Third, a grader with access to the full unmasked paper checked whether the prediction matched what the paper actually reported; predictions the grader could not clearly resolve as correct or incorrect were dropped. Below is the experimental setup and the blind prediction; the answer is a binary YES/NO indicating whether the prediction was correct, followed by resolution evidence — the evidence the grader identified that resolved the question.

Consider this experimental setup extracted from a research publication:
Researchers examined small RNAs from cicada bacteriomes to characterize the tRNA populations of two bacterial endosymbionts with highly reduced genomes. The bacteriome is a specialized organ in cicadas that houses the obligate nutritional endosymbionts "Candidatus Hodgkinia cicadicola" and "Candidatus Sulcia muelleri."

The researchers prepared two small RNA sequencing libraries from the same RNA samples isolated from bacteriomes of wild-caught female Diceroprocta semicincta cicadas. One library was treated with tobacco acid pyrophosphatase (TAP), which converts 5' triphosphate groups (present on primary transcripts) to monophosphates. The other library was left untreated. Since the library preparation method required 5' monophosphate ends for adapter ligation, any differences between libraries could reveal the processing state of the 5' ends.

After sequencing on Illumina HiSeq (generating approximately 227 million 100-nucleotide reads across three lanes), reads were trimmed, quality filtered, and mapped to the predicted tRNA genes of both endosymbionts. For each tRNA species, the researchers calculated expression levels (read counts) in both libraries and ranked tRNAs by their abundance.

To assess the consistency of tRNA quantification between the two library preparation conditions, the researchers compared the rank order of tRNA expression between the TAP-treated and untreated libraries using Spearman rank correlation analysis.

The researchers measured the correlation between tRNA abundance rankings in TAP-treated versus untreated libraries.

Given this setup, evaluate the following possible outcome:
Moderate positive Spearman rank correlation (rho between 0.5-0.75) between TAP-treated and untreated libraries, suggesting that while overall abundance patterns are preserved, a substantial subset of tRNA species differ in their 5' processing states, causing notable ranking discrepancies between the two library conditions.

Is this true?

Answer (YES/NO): NO